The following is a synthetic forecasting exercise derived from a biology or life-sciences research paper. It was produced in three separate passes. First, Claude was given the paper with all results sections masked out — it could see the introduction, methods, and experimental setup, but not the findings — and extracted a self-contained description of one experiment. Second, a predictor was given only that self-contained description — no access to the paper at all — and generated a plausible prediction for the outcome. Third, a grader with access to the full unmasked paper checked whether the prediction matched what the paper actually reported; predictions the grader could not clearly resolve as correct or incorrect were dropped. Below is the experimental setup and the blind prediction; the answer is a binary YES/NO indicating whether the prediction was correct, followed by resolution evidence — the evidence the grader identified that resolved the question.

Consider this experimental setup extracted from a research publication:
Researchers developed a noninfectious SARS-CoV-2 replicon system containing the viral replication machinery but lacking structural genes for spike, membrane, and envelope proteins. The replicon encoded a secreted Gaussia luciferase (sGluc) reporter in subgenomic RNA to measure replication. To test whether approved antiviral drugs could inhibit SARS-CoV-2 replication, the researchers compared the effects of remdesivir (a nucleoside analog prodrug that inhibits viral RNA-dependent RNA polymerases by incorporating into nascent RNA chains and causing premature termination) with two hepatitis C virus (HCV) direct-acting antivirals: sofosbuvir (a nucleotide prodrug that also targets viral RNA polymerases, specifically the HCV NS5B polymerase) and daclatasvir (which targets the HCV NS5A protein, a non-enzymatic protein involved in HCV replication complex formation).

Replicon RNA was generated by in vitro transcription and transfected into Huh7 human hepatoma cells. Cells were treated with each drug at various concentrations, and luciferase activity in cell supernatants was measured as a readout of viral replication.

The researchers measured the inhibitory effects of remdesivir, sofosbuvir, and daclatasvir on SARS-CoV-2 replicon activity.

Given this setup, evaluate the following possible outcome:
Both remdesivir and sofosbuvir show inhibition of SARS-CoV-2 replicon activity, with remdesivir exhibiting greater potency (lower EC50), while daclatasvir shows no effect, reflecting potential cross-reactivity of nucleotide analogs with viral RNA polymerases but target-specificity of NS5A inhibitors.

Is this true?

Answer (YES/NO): NO